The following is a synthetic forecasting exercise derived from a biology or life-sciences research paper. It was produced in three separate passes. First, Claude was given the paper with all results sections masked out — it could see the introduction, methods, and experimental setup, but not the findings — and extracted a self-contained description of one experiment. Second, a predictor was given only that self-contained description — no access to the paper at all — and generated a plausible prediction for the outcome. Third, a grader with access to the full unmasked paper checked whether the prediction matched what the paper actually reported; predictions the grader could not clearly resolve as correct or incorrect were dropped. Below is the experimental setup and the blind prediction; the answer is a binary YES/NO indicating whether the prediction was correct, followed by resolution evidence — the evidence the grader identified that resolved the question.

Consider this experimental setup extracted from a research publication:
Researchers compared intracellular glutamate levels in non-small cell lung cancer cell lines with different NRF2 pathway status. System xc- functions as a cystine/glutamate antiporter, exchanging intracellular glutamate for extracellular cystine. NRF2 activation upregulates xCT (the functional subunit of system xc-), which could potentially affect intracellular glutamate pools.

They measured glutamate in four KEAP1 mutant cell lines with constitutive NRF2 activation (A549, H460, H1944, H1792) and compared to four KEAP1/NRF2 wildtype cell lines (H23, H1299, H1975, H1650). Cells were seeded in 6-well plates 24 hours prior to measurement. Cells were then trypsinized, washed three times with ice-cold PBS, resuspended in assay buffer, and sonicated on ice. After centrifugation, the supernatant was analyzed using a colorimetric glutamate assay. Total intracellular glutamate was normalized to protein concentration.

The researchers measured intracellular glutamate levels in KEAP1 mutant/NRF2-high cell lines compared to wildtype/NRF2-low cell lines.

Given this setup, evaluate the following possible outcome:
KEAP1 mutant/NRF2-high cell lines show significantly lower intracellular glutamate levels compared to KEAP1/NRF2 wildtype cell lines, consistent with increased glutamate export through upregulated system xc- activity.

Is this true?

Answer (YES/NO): YES